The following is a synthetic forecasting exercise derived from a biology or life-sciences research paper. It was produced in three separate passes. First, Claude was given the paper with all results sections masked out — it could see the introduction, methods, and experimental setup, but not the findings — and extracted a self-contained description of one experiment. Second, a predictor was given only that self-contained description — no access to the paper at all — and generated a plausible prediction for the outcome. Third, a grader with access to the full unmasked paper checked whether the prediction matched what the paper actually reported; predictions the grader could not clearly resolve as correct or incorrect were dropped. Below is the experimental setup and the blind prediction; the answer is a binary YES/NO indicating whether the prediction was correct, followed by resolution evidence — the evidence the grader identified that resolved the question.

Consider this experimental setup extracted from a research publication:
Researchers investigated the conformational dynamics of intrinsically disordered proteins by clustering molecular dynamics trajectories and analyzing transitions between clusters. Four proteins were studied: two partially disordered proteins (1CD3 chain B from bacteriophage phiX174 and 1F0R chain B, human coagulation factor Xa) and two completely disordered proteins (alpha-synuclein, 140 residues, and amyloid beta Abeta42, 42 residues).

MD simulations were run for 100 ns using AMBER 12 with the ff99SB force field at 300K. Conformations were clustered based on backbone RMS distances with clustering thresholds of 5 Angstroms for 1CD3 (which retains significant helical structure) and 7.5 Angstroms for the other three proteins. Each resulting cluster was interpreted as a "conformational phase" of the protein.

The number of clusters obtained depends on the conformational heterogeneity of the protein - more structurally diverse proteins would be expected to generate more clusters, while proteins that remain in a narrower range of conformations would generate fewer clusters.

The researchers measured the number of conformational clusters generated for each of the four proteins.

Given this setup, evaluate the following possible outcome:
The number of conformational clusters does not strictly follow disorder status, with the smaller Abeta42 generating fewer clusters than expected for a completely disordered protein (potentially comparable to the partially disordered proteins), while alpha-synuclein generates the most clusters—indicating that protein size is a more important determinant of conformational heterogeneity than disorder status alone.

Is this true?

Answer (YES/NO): NO